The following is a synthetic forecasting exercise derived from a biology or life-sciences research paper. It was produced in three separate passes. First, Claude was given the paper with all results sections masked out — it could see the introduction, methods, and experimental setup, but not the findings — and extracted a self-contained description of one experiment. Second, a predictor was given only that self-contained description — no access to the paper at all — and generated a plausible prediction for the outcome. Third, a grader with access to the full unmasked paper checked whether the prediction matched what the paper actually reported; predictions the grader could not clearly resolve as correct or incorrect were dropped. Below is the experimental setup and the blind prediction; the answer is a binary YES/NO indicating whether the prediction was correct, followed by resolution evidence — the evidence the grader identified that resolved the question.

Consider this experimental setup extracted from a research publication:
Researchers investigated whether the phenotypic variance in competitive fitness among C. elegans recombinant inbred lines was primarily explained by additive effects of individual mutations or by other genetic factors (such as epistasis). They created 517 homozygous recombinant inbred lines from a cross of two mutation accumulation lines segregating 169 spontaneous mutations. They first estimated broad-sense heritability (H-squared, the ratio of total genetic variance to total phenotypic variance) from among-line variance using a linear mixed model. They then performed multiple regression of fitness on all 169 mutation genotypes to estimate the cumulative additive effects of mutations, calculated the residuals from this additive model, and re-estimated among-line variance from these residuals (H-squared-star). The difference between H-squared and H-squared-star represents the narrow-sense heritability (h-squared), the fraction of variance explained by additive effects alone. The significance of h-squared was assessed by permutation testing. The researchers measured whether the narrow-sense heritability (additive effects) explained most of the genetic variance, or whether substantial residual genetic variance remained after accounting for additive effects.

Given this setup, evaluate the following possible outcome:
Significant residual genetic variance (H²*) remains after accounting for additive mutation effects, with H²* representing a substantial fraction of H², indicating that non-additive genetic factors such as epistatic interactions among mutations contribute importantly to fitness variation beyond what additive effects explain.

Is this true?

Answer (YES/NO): YES